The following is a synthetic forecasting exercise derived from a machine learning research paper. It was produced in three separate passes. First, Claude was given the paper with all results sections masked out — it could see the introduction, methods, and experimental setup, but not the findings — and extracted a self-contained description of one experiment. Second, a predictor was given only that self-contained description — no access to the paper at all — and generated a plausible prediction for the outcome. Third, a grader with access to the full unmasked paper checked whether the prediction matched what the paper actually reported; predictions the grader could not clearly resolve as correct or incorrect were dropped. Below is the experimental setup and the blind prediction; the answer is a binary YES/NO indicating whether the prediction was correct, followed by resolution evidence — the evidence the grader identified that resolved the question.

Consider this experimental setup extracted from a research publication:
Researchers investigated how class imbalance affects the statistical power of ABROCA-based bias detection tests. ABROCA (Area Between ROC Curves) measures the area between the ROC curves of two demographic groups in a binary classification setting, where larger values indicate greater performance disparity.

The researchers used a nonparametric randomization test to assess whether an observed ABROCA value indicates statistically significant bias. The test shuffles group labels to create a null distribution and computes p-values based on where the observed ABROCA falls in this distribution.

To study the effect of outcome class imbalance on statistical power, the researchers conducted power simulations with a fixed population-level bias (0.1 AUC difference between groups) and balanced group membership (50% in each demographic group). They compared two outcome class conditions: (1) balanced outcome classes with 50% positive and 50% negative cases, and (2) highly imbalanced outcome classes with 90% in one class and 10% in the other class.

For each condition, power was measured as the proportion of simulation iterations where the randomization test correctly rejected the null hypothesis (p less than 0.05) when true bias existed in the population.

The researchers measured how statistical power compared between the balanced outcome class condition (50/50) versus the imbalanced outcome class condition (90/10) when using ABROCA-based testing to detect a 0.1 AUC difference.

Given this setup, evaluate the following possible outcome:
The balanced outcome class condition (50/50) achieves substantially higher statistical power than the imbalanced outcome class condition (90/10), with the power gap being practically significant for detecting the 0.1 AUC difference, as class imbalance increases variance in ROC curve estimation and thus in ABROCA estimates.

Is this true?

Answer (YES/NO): YES